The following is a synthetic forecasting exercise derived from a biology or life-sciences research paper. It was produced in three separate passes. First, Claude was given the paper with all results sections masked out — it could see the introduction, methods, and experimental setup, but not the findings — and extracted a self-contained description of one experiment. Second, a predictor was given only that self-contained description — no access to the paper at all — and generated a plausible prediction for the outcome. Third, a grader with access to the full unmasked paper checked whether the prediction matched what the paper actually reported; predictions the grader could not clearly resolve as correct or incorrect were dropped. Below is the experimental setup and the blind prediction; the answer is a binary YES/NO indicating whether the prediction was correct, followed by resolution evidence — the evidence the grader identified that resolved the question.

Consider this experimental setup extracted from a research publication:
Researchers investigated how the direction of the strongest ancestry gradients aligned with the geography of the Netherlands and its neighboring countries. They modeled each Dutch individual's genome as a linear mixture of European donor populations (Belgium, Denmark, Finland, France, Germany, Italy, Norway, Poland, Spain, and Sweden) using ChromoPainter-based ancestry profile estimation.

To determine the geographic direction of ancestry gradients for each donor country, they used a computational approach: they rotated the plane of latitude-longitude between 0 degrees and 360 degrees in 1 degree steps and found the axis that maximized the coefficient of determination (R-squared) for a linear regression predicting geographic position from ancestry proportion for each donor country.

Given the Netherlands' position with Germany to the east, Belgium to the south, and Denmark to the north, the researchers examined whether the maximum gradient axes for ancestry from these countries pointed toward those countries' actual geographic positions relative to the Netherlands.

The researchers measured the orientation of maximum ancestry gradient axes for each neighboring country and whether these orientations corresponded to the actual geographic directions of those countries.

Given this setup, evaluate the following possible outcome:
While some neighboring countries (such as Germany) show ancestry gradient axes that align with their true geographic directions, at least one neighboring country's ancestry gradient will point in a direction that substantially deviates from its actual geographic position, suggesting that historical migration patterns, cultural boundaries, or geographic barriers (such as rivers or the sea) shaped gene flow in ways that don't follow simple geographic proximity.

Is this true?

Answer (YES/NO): NO